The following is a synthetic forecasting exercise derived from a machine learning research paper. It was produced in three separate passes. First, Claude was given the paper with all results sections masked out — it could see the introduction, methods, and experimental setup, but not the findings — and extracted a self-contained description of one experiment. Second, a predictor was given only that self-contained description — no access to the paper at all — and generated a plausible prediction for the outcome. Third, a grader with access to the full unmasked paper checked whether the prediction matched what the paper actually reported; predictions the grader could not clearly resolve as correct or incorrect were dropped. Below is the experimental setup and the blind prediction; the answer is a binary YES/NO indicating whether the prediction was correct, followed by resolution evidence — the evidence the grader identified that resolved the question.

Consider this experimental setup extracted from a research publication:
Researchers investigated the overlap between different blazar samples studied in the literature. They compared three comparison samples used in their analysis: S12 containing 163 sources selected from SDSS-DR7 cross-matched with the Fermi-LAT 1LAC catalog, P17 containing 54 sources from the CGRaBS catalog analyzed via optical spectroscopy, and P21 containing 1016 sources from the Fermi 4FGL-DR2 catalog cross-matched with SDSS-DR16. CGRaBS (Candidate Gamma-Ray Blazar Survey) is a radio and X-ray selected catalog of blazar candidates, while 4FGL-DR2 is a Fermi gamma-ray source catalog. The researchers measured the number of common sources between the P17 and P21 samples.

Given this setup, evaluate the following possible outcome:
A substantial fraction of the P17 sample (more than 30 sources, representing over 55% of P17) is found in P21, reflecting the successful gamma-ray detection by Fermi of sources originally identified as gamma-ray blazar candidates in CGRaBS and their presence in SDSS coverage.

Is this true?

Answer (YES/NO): NO